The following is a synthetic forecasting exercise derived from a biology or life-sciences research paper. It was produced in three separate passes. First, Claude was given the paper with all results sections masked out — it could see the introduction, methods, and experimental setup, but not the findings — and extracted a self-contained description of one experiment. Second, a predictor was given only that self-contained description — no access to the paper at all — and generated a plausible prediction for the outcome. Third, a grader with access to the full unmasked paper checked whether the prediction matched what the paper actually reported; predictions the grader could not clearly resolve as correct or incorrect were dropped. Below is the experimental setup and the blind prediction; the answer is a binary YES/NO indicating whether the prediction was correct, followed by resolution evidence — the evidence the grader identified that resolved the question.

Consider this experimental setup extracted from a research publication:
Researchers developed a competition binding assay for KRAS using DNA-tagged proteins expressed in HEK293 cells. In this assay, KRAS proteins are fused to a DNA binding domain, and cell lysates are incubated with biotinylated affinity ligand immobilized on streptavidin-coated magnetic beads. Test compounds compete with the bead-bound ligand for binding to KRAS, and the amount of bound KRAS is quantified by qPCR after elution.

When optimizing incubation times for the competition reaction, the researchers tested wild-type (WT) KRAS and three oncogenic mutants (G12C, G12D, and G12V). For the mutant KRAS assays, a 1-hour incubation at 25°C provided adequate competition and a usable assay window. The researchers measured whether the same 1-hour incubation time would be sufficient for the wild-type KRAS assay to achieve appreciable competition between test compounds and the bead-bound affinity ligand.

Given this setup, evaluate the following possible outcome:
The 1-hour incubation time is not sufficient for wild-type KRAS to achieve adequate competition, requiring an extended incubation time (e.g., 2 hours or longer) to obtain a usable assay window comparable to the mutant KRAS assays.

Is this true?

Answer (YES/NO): YES